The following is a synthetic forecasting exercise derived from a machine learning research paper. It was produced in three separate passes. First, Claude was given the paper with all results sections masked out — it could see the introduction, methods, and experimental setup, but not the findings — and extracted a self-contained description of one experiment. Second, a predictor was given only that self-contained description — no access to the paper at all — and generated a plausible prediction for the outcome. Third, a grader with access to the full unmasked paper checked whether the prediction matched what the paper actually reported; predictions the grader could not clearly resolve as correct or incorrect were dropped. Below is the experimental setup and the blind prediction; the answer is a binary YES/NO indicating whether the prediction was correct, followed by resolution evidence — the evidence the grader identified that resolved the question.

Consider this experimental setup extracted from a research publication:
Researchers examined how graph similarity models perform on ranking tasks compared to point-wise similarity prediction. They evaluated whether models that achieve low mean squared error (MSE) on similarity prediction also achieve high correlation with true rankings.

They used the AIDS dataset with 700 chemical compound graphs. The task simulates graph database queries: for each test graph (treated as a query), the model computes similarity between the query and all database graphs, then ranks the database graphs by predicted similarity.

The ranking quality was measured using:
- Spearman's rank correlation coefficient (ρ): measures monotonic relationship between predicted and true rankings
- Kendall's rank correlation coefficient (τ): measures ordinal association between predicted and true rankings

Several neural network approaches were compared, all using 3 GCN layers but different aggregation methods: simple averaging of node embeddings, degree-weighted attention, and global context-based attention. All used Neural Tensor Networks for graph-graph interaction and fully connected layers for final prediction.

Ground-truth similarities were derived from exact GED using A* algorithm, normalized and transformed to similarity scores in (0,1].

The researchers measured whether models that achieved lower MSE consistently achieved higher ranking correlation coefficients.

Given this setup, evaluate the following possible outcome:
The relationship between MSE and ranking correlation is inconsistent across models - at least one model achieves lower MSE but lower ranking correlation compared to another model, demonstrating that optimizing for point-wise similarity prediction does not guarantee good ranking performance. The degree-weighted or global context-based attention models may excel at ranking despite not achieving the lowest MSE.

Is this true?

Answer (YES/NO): NO